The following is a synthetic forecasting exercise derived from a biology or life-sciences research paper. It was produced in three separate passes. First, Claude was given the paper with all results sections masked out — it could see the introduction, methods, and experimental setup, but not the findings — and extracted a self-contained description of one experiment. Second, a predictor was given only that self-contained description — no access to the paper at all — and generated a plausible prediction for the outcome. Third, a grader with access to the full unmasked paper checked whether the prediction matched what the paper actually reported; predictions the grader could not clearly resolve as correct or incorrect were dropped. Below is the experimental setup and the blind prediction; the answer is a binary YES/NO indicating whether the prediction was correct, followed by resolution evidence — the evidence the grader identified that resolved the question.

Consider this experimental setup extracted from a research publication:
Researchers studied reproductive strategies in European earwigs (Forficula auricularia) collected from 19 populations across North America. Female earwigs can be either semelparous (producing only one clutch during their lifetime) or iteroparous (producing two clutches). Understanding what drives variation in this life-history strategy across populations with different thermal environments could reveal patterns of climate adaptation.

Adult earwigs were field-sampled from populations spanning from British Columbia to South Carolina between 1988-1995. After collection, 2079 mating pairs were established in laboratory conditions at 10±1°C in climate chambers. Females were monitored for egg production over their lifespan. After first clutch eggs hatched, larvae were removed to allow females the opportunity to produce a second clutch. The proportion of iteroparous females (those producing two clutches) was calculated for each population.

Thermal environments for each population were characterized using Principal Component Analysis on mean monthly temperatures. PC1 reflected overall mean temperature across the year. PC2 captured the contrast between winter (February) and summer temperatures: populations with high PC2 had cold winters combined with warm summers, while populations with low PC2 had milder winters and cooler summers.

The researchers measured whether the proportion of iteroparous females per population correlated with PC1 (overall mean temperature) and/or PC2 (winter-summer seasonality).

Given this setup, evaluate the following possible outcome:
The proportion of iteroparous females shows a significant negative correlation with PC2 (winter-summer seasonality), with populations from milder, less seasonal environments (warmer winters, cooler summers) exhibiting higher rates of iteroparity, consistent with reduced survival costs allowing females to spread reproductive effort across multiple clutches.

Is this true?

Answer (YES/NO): YES